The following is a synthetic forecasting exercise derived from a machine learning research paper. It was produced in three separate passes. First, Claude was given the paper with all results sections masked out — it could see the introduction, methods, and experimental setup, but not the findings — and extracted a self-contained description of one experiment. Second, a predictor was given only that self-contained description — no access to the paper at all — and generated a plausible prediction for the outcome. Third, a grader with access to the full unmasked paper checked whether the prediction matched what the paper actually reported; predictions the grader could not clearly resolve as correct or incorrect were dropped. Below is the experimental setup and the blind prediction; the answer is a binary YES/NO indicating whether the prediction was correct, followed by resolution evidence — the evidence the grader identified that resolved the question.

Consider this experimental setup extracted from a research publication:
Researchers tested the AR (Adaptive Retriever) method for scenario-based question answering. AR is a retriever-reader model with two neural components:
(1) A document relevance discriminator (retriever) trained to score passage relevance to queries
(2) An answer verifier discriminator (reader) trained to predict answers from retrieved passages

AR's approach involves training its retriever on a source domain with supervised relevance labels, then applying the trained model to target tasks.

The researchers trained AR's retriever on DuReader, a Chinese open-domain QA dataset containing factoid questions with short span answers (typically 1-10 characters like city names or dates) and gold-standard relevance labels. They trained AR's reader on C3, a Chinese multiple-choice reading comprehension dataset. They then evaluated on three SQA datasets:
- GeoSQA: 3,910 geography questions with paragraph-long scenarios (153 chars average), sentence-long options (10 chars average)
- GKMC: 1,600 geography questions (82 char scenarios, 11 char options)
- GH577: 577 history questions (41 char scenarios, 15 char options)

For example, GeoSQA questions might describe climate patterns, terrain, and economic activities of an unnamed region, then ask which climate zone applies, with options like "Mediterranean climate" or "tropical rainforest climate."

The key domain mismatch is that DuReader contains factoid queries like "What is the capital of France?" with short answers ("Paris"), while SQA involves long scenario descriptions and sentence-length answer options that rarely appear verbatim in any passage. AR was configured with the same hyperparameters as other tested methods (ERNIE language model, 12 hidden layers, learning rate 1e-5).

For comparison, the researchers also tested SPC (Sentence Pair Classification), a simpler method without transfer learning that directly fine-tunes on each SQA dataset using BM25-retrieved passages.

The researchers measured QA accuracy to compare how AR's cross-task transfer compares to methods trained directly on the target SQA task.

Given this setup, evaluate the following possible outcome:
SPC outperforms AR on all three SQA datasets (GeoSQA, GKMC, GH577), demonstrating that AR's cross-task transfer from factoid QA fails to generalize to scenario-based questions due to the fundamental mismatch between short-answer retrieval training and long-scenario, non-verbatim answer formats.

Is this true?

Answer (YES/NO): NO